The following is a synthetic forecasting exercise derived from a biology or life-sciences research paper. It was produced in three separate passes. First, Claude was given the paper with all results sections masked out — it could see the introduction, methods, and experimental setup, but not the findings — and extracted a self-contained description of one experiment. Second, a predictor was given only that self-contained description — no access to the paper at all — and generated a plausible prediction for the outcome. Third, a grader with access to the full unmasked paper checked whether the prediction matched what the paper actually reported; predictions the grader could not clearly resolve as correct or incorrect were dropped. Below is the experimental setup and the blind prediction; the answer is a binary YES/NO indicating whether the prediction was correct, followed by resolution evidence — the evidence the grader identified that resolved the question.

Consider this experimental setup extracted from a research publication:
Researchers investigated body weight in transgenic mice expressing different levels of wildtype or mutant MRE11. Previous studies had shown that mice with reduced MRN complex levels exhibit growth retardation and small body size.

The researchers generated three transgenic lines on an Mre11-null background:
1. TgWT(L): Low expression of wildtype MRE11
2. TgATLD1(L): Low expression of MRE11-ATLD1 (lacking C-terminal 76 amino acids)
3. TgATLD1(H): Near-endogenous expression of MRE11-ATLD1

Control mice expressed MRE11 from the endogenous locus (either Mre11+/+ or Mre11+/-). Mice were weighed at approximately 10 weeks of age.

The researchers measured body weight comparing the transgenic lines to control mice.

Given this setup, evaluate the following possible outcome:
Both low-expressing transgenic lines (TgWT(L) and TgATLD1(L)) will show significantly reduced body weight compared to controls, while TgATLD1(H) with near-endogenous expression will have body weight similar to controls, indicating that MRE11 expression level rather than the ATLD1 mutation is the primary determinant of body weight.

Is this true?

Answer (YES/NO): YES